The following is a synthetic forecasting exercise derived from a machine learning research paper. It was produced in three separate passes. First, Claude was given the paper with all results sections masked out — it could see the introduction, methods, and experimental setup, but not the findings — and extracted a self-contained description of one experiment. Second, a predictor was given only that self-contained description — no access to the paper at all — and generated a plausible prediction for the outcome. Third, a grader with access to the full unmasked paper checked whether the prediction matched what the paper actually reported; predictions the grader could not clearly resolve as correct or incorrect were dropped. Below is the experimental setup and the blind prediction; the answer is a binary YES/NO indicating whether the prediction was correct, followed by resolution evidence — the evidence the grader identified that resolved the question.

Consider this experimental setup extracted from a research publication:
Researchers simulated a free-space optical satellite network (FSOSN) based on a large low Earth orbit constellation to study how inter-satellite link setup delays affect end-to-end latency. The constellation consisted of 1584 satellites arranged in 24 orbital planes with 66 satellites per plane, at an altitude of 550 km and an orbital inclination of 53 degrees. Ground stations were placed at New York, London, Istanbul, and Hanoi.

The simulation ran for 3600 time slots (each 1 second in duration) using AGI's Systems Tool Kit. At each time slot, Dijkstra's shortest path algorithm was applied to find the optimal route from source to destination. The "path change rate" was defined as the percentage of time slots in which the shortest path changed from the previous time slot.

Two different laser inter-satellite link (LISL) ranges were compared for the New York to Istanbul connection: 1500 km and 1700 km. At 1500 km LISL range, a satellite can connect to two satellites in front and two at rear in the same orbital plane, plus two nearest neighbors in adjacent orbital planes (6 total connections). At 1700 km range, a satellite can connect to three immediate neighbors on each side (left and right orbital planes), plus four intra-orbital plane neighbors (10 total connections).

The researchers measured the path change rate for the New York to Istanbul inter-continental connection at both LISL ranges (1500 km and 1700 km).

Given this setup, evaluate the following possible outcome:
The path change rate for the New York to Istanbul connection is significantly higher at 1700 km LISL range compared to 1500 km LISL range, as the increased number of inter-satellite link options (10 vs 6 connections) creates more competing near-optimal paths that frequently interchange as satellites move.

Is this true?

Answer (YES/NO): NO